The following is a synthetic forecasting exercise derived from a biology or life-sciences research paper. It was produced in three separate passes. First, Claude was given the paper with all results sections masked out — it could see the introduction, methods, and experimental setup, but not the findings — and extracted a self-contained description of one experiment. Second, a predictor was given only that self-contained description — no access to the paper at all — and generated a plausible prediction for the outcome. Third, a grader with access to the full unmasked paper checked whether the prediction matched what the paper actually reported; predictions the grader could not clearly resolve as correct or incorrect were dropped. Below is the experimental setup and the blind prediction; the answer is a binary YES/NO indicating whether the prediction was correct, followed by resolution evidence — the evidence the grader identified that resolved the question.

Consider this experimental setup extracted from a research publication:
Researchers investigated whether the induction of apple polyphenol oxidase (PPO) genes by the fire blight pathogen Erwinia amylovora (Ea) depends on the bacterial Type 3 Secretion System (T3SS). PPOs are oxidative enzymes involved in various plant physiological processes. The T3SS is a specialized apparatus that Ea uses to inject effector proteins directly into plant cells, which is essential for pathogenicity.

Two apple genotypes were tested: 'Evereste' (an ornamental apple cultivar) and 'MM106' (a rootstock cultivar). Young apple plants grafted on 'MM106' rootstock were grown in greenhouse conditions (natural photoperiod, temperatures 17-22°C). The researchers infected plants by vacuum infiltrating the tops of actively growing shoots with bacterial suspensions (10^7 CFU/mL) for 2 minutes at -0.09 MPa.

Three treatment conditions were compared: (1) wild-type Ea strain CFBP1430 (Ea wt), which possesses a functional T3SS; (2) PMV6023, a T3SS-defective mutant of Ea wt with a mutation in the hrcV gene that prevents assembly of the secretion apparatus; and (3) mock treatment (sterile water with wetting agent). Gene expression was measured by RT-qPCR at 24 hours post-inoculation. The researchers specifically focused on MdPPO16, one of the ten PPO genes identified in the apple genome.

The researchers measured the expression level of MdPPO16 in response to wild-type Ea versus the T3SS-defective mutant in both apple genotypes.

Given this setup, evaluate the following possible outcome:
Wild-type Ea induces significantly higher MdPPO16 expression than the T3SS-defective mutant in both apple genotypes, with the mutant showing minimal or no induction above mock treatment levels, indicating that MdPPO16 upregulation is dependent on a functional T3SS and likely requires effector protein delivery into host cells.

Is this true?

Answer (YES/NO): YES